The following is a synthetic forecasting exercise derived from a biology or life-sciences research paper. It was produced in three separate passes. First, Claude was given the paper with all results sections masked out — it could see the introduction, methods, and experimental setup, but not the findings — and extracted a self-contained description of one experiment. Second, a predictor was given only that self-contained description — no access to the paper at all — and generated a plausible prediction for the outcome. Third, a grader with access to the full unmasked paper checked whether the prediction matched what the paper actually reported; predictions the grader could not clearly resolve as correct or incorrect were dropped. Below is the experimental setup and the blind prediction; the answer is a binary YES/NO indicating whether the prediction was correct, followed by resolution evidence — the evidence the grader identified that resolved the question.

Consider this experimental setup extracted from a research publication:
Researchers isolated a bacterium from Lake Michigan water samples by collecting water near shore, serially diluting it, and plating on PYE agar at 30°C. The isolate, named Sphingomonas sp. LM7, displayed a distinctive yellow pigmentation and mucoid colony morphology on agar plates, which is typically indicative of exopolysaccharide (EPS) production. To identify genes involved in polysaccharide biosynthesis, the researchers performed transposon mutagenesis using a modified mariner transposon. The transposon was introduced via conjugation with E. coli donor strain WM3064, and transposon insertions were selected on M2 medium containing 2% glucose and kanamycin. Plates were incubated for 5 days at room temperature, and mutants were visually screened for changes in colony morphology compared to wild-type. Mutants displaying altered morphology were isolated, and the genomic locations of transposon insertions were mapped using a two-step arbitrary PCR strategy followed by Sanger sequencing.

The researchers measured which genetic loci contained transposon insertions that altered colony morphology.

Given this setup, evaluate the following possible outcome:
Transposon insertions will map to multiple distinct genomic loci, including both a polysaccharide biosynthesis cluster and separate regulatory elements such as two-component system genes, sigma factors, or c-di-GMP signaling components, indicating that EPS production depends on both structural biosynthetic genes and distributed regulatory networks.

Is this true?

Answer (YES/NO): NO